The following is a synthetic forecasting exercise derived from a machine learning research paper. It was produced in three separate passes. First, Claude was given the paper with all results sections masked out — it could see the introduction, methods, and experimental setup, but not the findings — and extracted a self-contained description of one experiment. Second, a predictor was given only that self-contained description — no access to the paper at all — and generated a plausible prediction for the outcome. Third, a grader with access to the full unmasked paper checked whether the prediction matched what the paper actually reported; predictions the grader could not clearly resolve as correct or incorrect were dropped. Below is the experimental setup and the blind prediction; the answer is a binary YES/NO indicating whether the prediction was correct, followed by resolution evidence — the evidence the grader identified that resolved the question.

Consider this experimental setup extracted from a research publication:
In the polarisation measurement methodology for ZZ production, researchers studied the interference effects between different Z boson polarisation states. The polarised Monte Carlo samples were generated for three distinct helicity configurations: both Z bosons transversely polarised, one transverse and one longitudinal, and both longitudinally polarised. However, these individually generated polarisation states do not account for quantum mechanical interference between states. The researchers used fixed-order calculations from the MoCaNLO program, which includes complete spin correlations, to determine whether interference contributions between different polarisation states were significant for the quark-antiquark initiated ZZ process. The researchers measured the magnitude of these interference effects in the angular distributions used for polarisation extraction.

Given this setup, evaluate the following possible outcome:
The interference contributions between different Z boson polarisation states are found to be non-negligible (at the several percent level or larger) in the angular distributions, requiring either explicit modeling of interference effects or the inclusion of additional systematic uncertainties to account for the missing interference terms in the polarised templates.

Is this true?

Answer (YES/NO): YES